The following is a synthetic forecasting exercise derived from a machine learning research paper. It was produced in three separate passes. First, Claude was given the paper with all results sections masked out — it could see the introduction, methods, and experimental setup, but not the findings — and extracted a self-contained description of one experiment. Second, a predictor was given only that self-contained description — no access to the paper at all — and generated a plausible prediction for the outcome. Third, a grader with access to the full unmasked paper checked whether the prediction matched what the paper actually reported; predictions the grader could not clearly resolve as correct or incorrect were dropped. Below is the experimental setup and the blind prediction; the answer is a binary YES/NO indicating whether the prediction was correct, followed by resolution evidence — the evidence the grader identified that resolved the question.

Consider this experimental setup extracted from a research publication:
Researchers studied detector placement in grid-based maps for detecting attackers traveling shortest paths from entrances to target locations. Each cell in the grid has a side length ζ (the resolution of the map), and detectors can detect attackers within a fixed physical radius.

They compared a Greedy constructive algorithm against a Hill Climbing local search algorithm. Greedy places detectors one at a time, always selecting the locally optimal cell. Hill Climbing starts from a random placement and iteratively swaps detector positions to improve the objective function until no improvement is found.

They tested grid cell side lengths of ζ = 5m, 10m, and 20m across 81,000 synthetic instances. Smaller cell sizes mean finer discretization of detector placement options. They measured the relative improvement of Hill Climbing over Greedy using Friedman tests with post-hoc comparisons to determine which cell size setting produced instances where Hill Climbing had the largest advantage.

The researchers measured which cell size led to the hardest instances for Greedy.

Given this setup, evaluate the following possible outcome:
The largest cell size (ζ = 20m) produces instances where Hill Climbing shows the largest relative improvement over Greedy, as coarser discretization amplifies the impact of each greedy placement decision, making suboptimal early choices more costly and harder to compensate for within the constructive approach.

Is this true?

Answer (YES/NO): NO